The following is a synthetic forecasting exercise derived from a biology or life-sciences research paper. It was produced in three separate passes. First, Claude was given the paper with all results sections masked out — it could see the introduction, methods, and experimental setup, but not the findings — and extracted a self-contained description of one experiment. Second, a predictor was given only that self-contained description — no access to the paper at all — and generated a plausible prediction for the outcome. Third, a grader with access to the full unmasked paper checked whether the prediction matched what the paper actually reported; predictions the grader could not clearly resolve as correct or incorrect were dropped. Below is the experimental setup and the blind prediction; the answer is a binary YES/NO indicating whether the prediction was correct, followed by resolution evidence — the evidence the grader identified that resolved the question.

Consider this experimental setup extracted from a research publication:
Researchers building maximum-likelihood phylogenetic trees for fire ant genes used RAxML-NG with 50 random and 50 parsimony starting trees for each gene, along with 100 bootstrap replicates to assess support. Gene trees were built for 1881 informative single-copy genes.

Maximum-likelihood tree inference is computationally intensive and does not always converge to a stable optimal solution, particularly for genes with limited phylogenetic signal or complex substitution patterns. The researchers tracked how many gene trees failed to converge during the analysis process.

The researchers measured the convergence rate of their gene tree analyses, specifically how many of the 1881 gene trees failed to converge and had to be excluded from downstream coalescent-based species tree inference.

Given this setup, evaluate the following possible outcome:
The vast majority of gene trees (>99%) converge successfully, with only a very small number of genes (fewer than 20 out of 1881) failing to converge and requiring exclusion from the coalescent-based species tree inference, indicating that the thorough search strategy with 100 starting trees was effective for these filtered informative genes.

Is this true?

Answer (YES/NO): NO